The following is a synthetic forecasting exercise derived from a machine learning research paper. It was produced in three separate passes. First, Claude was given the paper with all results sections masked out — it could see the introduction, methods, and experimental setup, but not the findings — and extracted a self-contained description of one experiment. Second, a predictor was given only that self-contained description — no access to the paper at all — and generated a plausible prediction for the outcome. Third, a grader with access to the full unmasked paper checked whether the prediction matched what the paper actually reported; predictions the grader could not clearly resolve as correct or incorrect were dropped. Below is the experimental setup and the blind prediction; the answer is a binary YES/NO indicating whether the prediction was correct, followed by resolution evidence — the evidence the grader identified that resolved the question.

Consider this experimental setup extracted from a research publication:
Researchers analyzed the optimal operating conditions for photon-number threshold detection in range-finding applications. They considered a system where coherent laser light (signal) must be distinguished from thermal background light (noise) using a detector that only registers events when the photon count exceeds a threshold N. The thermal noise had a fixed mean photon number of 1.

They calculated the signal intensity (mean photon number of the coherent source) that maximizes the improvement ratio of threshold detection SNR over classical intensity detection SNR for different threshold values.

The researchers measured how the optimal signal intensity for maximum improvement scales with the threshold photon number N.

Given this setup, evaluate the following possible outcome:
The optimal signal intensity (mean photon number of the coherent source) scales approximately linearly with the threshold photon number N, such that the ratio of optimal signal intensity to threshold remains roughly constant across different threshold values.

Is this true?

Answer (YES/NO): YES